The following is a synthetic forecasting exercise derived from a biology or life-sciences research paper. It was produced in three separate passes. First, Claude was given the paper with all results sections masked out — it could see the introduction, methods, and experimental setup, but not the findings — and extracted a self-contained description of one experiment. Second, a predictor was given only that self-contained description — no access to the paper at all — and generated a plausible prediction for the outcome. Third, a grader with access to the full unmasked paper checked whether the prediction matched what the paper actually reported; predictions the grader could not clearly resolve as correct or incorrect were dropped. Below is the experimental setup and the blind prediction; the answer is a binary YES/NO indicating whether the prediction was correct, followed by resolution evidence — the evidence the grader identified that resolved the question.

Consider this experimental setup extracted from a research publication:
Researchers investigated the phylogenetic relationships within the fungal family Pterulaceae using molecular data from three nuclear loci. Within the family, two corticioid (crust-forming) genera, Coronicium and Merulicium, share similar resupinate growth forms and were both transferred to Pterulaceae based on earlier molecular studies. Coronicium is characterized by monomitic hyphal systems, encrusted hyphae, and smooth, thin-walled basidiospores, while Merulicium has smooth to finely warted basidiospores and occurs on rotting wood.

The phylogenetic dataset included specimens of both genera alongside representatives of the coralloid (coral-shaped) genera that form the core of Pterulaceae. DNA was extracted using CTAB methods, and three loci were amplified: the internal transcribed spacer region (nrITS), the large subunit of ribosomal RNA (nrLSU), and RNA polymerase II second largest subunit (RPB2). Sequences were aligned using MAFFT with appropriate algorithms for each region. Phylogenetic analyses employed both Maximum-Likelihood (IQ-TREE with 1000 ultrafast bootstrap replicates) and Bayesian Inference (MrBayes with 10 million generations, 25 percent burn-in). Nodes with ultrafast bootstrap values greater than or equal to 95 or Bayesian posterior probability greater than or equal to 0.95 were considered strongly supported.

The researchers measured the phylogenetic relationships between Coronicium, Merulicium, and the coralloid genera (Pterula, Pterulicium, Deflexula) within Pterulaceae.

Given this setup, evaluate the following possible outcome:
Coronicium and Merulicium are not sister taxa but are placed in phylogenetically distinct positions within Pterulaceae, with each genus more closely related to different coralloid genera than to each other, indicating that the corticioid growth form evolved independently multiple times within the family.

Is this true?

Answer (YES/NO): NO